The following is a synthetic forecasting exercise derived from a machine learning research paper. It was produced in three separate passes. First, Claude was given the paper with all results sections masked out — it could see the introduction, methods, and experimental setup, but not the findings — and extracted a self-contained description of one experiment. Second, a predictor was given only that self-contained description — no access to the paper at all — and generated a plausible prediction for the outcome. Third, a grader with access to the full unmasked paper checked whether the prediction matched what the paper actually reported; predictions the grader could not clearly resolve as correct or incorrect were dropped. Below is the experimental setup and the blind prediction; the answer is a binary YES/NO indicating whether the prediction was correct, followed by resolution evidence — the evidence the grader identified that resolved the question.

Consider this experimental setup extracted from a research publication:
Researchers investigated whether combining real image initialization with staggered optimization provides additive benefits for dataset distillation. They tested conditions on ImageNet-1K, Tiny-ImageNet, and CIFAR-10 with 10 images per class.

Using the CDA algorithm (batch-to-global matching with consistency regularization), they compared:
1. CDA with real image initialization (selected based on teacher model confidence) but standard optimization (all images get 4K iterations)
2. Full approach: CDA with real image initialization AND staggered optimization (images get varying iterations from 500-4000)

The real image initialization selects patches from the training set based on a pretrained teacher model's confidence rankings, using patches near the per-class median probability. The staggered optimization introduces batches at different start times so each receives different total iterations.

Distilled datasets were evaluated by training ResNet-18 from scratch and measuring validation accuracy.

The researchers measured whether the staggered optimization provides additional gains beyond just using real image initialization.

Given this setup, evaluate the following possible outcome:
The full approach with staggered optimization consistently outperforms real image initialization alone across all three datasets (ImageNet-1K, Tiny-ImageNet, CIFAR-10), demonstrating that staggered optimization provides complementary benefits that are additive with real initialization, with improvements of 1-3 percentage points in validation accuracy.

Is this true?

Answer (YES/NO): NO